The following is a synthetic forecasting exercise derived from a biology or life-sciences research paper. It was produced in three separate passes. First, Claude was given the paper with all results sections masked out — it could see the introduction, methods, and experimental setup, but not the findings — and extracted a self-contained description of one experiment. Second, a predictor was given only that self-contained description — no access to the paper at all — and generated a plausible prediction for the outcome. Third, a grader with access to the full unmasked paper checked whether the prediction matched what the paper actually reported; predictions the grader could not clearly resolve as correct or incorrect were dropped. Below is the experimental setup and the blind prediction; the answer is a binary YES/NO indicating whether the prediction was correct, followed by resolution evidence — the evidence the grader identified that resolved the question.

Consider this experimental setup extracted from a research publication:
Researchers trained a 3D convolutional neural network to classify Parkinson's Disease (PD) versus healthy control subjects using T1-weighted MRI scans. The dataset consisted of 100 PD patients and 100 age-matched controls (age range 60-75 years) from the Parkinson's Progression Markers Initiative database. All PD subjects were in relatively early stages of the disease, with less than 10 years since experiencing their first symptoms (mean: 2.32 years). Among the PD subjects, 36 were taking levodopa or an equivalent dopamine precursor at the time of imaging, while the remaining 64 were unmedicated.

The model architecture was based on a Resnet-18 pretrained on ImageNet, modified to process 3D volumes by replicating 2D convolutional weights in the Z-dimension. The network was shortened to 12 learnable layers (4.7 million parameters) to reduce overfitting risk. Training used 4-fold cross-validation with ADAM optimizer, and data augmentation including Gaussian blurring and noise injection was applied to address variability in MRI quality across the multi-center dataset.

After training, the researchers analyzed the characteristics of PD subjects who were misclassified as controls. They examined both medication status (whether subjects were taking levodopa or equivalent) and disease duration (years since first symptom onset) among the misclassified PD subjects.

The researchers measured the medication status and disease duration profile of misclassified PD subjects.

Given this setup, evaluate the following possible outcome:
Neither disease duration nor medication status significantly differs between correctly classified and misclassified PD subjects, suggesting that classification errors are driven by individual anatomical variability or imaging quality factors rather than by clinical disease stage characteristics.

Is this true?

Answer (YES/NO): NO